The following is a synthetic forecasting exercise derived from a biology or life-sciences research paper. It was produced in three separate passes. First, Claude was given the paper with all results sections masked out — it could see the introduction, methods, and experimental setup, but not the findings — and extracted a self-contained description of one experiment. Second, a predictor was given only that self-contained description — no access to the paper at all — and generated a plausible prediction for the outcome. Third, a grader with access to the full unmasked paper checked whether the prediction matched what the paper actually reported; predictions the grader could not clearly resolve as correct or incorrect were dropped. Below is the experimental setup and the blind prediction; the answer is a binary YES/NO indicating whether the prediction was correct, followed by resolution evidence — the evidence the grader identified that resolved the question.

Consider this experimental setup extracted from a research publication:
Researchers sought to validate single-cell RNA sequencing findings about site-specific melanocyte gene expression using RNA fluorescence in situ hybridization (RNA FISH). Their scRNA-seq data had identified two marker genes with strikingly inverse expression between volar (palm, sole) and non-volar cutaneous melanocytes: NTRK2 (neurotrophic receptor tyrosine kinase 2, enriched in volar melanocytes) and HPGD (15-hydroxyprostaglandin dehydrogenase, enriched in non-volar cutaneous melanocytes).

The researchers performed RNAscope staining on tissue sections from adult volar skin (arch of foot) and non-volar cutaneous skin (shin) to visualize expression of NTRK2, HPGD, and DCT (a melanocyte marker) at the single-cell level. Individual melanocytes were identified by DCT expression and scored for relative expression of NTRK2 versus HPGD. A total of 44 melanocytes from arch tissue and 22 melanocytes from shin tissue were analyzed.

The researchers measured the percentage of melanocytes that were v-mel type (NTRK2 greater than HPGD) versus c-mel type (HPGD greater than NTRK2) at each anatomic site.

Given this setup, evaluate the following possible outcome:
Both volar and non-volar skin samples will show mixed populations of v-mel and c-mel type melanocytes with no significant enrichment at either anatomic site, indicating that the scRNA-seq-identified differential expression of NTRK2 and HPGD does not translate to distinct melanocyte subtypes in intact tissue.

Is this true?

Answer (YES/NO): NO